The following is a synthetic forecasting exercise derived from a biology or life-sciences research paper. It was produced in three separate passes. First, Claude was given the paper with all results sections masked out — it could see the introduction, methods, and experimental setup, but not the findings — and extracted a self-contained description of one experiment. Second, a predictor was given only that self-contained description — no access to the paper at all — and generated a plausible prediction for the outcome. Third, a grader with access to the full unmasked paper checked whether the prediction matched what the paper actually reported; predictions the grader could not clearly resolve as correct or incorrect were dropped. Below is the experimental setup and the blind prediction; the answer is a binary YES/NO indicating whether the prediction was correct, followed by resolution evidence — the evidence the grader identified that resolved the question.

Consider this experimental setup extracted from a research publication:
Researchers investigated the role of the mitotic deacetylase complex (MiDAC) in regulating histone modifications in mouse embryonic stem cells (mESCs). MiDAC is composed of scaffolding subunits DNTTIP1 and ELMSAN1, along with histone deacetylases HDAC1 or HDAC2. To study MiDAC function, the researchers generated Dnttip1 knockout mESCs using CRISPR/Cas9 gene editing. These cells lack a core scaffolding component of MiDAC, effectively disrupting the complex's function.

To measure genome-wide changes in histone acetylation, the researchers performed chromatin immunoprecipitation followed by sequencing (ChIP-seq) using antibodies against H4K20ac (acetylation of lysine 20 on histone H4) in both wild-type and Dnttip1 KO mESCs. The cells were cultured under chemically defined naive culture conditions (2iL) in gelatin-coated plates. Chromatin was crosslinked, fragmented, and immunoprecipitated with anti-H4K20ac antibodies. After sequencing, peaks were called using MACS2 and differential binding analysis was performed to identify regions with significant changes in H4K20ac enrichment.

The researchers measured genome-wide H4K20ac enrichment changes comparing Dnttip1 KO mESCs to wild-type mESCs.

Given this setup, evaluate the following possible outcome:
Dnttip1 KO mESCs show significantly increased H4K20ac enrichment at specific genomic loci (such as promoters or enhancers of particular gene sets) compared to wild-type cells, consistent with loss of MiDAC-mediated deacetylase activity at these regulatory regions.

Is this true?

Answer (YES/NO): NO